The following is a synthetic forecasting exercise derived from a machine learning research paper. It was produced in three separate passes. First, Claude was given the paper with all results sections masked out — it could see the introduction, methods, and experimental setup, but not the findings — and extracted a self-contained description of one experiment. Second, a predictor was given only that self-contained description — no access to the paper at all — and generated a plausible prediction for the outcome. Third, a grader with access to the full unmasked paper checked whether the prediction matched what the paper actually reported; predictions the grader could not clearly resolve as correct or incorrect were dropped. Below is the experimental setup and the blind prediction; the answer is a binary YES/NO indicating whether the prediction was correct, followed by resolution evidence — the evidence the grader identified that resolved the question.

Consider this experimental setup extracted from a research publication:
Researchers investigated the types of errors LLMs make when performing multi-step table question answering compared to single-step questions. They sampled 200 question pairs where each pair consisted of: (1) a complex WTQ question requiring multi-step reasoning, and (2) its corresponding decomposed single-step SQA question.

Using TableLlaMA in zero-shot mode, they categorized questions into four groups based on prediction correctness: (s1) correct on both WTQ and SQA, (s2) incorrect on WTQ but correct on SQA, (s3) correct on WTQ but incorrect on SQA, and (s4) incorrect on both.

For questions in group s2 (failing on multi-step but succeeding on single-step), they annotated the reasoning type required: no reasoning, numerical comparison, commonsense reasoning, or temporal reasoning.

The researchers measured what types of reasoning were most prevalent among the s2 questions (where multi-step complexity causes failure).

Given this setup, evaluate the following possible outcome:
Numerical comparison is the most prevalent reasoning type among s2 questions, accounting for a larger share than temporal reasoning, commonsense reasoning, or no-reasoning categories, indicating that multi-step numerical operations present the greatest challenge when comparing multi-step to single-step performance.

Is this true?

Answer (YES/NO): YES